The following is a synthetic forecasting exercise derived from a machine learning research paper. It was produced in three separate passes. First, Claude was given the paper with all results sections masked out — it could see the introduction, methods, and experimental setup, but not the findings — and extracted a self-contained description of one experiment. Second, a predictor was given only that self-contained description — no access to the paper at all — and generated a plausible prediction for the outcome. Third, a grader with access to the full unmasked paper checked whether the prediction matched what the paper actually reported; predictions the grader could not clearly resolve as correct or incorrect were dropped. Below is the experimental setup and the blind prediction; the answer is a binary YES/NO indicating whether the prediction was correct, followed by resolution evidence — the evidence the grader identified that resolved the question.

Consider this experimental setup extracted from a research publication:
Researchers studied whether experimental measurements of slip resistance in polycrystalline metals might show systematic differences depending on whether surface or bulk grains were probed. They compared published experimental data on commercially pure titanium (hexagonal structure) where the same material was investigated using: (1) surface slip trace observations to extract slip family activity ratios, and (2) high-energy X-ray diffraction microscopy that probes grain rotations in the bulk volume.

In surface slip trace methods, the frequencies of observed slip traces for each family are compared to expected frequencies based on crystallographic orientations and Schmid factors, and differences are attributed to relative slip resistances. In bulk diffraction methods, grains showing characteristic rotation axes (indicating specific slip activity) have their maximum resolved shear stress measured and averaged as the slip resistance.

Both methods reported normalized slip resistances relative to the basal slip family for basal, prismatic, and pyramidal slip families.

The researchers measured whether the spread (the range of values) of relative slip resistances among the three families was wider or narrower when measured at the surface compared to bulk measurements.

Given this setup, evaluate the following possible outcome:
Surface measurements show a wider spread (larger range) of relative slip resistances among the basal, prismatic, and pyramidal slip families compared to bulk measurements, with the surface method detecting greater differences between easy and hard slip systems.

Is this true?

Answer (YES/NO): YES